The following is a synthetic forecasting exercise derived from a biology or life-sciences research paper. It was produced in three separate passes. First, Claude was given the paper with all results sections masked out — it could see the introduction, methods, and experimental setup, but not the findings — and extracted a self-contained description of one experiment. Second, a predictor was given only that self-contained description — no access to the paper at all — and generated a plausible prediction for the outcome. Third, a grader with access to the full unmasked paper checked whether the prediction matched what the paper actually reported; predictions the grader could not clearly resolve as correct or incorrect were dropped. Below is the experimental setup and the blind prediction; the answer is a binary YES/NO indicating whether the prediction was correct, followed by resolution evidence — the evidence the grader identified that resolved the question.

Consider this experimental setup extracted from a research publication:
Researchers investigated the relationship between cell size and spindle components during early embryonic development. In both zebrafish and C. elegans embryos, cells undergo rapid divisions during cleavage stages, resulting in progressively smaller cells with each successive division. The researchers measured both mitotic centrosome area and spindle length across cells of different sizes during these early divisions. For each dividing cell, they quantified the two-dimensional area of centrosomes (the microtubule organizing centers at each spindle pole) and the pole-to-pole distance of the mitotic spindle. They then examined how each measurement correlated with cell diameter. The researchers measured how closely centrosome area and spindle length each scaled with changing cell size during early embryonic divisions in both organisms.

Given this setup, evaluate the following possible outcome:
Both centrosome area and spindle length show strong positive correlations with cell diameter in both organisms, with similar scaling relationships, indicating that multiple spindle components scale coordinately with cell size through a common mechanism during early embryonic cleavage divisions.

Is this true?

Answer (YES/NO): NO